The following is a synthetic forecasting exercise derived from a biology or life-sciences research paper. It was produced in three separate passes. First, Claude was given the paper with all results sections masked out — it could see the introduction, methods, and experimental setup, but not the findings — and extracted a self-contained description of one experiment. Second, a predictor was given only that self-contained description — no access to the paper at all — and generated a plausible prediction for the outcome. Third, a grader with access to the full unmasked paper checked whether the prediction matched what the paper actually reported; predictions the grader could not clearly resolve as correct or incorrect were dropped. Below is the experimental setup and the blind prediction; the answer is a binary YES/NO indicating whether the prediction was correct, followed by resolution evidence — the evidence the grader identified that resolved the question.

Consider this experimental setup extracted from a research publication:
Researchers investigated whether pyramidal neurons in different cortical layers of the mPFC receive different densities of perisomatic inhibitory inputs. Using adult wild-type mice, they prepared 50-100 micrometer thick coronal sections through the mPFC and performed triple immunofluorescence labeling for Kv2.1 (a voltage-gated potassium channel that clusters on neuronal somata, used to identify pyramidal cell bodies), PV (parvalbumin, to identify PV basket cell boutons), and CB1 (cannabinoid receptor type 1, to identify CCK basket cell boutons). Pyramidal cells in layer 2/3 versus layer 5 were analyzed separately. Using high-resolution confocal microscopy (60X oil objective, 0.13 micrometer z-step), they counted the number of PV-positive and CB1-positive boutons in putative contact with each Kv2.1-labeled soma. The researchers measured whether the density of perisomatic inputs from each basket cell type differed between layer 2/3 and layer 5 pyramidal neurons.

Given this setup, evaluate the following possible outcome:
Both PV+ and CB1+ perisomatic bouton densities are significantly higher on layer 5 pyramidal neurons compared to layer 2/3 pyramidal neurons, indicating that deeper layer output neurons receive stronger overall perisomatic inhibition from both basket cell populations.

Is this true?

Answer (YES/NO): NO